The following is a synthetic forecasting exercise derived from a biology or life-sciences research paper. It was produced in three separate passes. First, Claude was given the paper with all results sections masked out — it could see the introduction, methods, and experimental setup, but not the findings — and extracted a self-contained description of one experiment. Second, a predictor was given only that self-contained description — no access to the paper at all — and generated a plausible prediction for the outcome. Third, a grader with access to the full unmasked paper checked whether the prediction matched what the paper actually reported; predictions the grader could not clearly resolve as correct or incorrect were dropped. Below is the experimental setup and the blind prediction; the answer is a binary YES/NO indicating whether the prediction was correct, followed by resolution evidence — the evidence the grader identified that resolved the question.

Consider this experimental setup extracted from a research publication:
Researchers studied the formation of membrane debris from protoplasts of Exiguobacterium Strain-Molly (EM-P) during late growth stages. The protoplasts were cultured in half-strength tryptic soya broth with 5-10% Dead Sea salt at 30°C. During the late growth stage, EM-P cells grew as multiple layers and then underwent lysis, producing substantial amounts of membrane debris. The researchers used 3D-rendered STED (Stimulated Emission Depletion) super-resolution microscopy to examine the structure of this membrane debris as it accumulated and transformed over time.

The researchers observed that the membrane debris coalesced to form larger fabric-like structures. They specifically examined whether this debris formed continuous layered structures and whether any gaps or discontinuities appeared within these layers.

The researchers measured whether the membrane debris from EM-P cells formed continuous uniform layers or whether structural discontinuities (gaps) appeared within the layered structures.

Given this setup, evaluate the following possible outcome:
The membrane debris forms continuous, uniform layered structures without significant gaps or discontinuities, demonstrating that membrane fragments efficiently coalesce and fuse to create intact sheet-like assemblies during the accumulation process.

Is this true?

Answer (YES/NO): NO